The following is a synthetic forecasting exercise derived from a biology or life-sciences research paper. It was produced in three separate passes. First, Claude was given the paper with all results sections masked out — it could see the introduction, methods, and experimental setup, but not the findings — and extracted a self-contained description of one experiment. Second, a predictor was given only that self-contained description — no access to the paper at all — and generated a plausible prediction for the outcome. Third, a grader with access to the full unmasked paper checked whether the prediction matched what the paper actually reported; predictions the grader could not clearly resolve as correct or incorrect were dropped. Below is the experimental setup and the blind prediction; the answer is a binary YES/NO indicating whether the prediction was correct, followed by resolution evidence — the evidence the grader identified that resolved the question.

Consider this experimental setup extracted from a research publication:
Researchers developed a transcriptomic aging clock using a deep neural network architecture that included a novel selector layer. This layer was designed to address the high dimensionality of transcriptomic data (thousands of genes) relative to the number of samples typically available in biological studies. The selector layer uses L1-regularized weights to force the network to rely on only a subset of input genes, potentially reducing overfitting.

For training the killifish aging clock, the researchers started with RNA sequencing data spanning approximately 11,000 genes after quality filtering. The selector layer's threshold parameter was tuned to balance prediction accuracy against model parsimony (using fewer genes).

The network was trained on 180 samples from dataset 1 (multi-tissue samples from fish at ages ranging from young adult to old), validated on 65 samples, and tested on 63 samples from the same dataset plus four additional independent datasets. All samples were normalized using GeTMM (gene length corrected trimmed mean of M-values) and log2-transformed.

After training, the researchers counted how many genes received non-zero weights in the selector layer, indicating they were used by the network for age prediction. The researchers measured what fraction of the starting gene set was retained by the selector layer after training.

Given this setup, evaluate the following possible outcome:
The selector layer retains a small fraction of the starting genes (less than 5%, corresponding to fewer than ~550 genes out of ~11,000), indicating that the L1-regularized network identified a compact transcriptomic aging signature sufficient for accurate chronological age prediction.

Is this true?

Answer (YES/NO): YES